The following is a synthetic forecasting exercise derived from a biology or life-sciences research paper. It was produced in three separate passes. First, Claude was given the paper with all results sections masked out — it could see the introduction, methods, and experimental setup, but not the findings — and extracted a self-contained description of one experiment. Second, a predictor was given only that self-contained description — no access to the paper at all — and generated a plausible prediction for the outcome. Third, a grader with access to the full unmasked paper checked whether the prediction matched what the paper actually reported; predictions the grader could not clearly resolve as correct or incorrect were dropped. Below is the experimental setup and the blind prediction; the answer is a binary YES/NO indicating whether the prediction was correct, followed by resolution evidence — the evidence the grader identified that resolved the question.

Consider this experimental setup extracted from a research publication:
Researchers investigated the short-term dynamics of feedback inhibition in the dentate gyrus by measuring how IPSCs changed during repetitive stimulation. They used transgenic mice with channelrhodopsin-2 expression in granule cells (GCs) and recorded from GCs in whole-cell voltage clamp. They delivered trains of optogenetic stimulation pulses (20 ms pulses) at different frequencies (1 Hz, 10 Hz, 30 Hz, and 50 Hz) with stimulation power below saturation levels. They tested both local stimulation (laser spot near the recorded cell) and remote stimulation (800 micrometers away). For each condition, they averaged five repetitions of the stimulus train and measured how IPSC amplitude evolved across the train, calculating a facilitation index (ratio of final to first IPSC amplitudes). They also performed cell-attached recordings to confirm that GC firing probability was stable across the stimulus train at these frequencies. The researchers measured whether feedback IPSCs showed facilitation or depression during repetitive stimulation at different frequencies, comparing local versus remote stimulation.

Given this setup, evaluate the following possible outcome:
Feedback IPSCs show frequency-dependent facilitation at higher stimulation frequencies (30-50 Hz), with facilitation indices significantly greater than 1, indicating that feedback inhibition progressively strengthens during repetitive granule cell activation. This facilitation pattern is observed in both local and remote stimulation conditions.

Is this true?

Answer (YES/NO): YES